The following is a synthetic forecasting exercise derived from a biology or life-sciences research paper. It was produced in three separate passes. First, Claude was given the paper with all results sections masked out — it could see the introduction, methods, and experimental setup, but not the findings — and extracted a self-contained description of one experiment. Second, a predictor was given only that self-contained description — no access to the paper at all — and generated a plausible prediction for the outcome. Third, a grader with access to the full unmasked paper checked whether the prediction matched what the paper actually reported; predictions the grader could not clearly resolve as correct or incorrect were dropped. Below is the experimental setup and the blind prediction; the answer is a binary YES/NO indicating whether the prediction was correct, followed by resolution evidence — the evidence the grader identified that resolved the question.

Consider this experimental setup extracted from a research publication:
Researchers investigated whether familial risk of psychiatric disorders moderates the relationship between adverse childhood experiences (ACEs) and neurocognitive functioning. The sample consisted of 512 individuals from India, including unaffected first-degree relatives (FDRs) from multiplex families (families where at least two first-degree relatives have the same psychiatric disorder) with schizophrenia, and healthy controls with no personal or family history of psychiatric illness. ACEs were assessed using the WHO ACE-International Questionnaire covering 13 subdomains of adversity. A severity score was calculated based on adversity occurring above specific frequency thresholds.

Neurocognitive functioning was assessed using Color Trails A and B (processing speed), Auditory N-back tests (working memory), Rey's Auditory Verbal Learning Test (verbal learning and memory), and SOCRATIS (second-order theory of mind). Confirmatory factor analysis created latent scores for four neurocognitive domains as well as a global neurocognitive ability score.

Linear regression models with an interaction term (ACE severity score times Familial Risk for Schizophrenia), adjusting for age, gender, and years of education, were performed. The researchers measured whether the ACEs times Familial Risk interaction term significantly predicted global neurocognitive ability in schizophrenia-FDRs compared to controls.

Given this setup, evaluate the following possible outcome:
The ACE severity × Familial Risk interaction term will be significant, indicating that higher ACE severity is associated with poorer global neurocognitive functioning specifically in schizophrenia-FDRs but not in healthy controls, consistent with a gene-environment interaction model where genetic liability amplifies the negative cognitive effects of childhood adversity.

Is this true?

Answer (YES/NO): NO